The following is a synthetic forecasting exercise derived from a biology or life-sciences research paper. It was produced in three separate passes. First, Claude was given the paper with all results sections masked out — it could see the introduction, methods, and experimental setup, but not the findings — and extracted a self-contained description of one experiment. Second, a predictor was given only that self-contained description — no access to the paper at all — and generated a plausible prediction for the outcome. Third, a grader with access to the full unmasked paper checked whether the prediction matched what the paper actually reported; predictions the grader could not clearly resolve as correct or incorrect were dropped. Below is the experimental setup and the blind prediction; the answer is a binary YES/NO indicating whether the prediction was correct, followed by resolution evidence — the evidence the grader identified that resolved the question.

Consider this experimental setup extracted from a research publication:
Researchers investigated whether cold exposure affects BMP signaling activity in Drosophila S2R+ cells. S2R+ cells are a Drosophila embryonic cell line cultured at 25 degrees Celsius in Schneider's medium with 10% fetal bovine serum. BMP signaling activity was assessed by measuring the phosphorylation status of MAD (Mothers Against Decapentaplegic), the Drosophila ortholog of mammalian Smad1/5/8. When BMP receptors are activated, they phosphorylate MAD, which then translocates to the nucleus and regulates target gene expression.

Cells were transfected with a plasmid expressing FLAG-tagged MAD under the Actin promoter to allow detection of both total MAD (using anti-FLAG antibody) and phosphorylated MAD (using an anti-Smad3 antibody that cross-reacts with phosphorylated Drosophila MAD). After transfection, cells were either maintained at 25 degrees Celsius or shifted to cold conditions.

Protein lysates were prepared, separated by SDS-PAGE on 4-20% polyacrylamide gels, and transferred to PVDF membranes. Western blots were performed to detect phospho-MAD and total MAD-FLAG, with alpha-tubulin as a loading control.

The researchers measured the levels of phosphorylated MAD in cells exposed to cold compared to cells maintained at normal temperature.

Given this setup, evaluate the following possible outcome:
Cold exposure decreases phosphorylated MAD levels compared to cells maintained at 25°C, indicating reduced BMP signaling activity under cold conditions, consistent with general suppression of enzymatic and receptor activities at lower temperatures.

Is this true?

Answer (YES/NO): NO